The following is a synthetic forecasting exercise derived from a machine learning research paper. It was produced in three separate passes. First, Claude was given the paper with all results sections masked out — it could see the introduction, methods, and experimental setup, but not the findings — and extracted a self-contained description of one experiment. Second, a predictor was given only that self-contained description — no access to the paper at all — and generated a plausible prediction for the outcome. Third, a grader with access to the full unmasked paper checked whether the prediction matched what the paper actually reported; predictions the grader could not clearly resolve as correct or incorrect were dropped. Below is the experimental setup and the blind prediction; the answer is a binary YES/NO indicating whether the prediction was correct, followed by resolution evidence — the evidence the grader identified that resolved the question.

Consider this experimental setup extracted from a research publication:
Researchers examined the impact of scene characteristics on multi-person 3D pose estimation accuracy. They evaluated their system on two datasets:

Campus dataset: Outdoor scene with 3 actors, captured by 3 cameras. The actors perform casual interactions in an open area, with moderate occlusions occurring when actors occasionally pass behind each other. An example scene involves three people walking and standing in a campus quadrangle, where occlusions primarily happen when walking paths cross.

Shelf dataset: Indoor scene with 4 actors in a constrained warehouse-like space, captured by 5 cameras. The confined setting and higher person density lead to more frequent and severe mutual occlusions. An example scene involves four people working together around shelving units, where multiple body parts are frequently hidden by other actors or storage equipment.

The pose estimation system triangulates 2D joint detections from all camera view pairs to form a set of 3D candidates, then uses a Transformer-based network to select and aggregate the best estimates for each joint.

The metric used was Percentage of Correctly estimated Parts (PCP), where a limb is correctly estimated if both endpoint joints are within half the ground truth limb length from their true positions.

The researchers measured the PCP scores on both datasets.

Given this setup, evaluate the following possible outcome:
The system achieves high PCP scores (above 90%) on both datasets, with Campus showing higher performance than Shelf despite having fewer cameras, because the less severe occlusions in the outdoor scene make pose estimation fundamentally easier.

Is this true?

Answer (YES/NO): NO